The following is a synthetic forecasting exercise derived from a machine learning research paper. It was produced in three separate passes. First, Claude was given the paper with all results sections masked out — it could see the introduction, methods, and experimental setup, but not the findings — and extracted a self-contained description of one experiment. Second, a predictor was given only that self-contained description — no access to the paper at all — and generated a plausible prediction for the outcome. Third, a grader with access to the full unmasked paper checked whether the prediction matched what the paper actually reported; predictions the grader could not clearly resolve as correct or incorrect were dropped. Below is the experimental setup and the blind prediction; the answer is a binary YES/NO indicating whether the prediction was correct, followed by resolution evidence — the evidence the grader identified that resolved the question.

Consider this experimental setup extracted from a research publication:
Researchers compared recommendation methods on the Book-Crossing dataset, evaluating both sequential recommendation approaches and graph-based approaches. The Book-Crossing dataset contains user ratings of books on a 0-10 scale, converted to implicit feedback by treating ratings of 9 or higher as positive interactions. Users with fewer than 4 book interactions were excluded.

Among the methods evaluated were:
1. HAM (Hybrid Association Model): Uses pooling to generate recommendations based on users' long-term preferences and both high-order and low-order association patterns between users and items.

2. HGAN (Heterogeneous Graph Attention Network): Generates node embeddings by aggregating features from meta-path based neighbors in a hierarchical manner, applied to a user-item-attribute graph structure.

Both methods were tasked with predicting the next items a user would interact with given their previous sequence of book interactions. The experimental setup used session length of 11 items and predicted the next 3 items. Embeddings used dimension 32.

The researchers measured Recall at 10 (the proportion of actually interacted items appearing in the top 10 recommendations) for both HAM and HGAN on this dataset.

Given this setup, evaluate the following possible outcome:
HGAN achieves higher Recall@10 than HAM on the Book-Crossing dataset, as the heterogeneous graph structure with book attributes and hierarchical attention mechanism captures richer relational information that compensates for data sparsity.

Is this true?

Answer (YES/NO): YES